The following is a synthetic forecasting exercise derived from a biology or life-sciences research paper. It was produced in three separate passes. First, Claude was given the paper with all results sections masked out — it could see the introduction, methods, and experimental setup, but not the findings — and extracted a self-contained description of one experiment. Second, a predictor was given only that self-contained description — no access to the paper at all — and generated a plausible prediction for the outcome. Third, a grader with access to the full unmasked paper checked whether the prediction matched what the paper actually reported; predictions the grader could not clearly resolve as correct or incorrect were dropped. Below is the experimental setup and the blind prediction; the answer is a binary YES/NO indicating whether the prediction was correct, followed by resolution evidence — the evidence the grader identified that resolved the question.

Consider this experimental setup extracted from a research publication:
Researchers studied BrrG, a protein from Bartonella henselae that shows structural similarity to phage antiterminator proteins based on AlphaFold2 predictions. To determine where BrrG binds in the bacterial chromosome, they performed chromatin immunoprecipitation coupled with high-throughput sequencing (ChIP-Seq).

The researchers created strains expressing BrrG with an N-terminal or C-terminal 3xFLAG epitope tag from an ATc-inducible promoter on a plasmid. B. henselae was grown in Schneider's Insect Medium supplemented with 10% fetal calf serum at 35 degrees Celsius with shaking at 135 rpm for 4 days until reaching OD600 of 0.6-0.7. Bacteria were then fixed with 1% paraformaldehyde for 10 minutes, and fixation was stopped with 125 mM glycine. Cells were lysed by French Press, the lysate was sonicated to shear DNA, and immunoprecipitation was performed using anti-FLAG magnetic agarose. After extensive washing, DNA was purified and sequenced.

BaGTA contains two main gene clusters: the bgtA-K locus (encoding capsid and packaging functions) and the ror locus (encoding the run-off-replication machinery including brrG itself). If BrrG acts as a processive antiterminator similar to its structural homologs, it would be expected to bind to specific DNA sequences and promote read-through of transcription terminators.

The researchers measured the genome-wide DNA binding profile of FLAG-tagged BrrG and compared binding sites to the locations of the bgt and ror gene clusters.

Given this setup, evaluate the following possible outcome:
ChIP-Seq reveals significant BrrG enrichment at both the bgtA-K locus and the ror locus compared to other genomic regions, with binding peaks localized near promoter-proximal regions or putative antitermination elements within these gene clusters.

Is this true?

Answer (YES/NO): NO